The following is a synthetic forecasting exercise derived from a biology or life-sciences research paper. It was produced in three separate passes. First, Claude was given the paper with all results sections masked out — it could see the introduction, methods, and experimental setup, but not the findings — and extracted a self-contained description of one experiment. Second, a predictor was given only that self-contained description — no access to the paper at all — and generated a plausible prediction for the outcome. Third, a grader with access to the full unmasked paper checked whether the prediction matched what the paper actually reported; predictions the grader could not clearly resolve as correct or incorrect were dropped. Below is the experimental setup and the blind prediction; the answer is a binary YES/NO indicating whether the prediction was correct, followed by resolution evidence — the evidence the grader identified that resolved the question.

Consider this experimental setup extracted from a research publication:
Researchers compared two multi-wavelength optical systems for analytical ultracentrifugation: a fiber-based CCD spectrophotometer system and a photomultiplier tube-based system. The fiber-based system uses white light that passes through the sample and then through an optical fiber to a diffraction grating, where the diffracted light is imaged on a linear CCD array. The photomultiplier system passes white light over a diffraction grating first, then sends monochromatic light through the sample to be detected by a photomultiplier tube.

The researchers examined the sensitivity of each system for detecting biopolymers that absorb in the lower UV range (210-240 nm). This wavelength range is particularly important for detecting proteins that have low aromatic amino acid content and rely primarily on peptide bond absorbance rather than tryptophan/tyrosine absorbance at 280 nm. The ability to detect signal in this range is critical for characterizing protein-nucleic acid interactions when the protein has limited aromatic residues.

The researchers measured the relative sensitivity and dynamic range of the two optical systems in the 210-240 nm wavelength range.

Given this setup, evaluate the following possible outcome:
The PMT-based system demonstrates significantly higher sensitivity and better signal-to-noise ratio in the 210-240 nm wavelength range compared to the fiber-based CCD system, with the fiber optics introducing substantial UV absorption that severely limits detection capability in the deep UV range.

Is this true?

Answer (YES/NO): NO